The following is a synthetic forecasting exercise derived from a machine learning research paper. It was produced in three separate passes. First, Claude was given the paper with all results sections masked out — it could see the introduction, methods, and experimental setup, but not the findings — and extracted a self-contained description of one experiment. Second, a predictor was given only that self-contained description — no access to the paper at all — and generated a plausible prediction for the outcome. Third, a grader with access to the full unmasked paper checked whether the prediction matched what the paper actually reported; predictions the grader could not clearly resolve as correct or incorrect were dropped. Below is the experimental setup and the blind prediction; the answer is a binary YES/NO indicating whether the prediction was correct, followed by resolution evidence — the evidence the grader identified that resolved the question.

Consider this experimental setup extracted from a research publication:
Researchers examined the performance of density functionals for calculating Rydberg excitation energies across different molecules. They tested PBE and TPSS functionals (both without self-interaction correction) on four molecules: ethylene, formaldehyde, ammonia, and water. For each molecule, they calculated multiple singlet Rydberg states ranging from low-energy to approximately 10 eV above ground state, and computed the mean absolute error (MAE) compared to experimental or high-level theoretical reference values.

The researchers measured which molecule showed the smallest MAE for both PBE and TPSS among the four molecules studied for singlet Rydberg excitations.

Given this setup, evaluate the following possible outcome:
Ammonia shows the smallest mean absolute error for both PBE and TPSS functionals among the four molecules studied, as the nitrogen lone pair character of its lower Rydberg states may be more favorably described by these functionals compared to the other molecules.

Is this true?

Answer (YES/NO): YES